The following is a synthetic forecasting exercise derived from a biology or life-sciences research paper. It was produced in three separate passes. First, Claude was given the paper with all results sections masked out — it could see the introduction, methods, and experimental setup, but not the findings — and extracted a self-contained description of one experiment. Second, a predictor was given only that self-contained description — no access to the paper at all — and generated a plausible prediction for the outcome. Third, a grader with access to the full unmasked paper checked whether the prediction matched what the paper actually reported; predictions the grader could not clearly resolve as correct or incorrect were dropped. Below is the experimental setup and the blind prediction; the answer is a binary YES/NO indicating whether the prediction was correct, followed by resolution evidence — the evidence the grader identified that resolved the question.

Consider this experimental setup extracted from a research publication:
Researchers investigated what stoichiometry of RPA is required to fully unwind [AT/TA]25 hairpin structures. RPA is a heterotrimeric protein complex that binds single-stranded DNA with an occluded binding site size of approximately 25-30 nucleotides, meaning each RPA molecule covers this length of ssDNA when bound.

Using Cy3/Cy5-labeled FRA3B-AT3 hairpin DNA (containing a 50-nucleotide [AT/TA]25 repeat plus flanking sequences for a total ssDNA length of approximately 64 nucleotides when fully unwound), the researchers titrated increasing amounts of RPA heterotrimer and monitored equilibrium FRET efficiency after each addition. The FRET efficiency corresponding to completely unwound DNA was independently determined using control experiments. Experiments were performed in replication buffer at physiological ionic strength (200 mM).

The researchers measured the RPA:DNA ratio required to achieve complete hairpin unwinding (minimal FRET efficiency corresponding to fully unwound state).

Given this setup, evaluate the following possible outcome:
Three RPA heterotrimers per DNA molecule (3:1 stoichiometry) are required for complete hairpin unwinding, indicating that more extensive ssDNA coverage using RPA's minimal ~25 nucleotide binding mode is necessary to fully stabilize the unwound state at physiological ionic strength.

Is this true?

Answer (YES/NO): NO